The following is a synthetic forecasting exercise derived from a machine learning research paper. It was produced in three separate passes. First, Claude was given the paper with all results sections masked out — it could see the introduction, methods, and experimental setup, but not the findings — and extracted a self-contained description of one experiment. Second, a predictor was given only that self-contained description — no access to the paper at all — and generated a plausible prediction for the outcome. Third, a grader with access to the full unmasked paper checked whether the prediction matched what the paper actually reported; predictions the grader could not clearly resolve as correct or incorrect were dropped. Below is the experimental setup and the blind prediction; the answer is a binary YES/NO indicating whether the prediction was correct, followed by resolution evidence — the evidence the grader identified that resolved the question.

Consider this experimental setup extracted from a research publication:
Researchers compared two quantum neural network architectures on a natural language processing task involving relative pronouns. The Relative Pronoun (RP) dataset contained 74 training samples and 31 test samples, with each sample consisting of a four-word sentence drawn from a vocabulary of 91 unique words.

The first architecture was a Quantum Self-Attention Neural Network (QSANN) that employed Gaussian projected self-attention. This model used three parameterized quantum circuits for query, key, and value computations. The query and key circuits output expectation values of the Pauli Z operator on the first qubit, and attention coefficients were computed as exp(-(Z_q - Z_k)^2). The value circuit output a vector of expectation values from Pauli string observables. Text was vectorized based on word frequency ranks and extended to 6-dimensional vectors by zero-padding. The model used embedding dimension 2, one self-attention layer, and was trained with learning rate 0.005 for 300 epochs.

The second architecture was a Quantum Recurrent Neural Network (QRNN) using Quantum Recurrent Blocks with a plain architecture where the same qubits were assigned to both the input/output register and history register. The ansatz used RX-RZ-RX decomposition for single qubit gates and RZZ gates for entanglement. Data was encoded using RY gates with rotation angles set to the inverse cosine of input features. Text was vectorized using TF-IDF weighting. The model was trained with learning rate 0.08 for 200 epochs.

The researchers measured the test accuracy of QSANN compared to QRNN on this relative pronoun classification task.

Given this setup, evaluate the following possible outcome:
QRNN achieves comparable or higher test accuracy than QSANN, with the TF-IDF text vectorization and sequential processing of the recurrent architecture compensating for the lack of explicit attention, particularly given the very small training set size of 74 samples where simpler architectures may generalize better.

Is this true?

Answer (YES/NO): NO